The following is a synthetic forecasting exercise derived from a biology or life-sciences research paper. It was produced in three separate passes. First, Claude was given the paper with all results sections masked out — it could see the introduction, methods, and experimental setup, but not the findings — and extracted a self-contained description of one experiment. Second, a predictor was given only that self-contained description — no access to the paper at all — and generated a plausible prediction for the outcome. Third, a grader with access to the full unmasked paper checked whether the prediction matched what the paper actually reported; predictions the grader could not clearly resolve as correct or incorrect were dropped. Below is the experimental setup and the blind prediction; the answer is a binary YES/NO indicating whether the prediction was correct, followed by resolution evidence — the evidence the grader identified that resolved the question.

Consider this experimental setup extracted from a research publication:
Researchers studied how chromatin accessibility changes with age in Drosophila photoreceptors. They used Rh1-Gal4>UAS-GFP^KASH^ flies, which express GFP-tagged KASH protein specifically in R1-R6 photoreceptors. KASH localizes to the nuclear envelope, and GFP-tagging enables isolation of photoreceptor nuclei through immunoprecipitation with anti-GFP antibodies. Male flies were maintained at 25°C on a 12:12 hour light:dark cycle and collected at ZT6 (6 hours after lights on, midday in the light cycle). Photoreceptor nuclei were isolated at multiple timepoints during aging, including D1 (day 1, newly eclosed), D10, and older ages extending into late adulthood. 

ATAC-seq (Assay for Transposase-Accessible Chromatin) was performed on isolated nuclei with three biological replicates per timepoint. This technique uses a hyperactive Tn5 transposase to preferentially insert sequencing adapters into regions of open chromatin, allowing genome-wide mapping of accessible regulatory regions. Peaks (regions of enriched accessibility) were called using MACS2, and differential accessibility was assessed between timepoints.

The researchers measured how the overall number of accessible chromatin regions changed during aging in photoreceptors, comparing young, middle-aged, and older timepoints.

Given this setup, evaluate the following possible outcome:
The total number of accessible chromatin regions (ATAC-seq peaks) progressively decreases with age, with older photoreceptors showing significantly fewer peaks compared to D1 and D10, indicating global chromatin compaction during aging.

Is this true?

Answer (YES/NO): NO